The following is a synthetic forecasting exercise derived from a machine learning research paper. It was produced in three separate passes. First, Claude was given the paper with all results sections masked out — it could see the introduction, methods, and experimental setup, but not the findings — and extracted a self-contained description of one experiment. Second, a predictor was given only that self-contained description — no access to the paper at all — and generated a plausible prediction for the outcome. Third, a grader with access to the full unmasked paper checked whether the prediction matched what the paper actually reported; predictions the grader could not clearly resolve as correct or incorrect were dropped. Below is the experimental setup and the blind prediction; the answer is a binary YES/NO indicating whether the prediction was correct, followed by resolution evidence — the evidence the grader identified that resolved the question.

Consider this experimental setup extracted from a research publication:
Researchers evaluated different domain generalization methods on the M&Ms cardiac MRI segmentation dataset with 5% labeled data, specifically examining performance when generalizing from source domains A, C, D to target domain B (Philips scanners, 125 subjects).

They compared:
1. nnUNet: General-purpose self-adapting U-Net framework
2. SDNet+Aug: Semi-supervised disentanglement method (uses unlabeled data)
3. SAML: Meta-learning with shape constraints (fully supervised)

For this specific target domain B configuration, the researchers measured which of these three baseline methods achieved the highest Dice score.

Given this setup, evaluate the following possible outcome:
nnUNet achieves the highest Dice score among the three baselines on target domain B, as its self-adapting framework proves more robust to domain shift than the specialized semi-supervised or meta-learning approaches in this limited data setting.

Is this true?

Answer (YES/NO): YES